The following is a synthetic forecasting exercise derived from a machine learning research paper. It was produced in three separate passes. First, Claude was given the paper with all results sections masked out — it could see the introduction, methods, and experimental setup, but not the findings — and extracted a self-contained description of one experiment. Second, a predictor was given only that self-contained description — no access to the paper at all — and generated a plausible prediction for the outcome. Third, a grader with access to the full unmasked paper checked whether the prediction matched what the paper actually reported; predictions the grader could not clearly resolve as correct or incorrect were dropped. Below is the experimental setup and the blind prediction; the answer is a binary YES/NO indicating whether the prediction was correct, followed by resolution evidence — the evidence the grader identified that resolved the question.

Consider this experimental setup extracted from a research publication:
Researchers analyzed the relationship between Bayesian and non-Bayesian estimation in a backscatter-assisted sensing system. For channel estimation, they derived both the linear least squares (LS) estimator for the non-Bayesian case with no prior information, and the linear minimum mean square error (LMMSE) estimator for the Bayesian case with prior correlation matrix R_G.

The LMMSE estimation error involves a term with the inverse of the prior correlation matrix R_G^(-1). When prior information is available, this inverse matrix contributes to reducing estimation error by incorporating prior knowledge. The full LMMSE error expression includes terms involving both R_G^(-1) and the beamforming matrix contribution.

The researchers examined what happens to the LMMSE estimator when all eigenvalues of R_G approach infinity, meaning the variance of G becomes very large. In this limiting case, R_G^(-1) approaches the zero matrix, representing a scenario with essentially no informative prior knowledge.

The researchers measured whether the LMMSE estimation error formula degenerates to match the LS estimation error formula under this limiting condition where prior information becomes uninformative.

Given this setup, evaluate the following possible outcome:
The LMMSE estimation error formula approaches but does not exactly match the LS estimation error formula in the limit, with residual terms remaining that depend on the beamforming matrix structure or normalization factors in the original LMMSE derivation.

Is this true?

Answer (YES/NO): NO